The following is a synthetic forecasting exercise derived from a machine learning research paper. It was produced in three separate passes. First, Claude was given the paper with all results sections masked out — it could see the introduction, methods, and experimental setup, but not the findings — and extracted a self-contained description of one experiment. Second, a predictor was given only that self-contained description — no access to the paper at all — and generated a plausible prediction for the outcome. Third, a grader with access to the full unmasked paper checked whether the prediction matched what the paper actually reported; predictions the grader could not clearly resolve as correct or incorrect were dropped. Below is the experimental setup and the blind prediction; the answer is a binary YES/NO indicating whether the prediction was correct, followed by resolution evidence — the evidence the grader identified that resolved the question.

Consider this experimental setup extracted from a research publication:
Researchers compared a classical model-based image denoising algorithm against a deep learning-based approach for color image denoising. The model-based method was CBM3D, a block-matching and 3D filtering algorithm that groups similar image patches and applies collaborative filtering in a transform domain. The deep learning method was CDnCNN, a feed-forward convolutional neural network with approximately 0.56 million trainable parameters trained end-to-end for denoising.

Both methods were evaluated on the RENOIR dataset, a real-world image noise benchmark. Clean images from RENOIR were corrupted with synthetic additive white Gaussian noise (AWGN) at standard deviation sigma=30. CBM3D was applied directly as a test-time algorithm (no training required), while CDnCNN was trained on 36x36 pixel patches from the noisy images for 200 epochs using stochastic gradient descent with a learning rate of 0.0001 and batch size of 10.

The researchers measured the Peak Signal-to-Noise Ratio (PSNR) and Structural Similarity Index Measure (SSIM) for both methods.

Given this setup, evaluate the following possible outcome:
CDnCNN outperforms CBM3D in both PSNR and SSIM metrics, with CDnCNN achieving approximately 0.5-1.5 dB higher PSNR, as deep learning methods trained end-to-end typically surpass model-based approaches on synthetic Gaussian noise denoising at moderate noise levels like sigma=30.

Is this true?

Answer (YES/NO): YES